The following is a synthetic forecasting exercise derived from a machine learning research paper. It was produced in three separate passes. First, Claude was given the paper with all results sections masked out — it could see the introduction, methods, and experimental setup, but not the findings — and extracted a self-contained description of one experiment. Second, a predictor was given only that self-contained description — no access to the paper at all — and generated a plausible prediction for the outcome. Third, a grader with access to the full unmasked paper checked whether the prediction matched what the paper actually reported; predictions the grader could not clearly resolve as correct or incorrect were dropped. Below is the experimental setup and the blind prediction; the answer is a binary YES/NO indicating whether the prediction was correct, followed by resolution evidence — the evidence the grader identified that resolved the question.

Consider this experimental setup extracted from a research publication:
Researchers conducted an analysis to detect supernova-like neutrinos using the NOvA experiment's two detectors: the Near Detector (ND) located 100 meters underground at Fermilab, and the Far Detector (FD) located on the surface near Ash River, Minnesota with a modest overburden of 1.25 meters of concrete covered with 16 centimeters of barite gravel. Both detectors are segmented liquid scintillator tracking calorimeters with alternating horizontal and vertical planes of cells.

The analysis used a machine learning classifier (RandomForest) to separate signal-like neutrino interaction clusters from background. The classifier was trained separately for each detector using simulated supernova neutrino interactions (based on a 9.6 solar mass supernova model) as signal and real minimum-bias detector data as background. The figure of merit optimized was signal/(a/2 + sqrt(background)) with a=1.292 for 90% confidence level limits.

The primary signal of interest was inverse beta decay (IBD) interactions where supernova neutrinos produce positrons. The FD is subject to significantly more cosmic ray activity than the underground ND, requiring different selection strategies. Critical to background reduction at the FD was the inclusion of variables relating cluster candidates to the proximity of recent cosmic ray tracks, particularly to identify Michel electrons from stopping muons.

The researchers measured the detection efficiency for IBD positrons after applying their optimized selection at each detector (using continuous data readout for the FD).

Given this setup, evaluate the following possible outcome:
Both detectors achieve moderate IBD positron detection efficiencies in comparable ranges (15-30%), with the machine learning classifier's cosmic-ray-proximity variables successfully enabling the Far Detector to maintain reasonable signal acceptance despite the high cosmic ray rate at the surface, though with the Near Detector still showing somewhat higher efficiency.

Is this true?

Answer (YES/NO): NO